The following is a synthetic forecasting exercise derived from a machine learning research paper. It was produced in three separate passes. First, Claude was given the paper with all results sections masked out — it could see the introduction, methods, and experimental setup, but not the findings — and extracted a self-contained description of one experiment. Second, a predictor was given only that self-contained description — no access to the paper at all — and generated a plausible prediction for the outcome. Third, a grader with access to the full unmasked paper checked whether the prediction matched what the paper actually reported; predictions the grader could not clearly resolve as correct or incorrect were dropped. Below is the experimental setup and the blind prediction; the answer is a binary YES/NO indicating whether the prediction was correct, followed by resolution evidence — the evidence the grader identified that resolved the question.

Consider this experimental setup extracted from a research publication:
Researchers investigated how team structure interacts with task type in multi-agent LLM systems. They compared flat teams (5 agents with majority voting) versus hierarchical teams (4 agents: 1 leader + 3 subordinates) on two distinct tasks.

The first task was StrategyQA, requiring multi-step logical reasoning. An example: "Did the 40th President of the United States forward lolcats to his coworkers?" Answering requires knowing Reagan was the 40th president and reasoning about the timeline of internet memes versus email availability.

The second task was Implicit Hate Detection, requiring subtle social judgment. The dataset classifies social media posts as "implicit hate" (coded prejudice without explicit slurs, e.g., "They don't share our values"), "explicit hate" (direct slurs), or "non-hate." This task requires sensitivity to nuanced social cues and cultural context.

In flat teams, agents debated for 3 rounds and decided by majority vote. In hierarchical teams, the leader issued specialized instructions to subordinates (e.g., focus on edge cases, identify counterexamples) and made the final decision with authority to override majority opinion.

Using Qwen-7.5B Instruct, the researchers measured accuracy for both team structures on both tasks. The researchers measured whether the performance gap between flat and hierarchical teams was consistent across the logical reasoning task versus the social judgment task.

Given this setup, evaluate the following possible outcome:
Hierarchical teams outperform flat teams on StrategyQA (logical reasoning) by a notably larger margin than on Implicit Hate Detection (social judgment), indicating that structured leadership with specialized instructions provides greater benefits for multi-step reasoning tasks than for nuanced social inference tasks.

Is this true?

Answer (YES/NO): NO